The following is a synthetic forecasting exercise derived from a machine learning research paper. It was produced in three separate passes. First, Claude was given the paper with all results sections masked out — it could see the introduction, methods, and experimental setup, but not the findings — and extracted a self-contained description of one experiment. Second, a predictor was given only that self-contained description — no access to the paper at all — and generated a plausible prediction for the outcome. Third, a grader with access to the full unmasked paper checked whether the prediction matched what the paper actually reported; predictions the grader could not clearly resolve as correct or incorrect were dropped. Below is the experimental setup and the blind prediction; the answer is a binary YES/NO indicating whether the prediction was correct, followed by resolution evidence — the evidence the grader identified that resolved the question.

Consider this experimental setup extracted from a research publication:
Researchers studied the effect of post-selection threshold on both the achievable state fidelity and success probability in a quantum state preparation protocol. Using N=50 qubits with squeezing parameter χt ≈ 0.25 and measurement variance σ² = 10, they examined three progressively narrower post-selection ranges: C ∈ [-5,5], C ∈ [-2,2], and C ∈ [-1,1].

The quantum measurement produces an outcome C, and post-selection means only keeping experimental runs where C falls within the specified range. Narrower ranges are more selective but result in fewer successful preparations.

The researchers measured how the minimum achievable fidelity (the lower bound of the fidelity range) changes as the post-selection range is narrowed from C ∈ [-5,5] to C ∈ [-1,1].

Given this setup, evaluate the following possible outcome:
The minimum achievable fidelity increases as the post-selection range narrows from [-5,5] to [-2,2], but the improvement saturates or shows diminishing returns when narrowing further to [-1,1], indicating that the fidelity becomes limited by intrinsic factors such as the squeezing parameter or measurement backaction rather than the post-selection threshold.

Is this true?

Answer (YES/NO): YES